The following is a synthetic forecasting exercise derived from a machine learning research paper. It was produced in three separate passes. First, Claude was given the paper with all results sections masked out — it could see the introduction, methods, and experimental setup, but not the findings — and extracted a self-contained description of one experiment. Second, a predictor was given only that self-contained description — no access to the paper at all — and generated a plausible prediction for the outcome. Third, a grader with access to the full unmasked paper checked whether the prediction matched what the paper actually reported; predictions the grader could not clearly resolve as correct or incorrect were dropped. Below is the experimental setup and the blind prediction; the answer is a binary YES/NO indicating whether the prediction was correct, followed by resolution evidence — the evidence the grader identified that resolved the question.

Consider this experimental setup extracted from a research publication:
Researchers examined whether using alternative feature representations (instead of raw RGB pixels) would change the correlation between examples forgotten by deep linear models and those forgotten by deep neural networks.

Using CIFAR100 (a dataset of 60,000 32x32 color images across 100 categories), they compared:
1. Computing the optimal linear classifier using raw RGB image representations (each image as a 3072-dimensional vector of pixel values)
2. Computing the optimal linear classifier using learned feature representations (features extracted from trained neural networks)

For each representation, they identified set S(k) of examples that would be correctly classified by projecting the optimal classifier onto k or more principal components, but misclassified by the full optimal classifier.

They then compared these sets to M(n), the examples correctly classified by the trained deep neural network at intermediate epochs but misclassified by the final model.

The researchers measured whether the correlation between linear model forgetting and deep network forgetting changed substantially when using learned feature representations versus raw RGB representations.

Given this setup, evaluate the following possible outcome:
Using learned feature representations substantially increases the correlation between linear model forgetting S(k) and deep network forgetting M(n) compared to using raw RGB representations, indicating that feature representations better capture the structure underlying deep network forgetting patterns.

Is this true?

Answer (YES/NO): NO